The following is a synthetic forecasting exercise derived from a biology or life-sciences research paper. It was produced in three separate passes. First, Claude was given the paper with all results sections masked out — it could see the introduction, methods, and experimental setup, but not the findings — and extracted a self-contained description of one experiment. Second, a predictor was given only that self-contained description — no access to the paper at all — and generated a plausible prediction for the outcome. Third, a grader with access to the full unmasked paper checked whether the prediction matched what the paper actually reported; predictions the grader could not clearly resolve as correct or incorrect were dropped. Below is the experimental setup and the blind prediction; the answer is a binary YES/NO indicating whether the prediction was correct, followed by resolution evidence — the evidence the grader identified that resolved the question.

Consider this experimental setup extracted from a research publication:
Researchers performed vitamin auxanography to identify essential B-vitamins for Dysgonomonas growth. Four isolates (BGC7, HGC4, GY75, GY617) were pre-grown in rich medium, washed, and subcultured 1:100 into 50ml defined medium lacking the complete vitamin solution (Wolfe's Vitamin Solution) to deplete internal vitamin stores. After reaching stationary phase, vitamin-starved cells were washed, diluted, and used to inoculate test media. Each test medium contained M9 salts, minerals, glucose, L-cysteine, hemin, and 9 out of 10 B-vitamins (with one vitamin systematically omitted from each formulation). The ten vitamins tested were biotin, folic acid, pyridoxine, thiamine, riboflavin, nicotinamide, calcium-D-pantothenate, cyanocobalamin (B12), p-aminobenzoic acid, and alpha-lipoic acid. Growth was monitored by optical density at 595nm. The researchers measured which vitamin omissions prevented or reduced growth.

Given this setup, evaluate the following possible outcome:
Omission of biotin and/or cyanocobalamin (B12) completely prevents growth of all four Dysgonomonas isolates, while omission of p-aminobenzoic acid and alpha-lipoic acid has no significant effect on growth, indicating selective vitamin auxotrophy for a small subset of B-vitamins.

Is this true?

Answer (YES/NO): NO